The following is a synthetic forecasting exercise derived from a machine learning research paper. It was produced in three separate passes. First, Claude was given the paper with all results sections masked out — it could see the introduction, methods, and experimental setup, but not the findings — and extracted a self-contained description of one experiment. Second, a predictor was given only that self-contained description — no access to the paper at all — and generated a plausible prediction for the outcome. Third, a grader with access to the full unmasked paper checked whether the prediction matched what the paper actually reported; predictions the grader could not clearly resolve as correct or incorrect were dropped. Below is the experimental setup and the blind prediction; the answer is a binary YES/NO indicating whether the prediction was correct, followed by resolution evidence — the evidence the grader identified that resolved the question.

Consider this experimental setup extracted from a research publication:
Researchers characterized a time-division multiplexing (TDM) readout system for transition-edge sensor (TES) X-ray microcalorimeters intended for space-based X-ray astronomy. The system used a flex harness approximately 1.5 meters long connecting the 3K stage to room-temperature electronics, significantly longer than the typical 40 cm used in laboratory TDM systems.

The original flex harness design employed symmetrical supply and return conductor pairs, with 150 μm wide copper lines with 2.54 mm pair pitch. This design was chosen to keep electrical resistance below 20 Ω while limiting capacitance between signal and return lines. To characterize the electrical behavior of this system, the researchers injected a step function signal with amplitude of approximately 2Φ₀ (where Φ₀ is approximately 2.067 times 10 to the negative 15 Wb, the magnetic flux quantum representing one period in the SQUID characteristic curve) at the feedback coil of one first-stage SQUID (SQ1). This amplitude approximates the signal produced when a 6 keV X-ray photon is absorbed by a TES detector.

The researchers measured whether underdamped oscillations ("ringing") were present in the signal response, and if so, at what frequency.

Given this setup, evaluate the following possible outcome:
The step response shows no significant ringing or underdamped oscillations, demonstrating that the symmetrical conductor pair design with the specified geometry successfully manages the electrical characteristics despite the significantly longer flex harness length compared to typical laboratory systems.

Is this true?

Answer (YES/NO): NO